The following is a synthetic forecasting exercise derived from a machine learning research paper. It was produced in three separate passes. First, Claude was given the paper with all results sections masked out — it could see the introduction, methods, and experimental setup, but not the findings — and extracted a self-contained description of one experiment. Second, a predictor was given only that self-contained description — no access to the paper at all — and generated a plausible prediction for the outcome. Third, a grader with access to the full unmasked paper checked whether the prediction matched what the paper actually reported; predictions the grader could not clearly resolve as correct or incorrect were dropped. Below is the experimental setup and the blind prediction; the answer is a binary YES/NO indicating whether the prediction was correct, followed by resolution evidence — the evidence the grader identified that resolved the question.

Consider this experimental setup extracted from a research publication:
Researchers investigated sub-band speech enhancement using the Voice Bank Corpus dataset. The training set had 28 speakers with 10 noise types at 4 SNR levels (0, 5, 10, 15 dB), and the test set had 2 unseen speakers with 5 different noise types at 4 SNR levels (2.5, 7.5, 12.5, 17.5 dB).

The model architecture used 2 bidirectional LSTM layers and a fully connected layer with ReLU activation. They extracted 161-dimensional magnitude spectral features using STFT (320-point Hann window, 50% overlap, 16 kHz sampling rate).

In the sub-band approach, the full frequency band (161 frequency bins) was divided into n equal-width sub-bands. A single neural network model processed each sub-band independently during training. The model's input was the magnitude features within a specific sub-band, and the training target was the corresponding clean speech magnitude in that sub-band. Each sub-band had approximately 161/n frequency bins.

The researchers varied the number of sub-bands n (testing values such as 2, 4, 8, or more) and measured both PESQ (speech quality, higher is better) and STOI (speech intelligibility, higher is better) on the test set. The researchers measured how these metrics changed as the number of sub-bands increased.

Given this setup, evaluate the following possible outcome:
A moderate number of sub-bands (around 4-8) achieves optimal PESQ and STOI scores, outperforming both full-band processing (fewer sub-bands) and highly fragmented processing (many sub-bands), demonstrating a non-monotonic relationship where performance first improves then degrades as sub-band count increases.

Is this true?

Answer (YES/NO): NO